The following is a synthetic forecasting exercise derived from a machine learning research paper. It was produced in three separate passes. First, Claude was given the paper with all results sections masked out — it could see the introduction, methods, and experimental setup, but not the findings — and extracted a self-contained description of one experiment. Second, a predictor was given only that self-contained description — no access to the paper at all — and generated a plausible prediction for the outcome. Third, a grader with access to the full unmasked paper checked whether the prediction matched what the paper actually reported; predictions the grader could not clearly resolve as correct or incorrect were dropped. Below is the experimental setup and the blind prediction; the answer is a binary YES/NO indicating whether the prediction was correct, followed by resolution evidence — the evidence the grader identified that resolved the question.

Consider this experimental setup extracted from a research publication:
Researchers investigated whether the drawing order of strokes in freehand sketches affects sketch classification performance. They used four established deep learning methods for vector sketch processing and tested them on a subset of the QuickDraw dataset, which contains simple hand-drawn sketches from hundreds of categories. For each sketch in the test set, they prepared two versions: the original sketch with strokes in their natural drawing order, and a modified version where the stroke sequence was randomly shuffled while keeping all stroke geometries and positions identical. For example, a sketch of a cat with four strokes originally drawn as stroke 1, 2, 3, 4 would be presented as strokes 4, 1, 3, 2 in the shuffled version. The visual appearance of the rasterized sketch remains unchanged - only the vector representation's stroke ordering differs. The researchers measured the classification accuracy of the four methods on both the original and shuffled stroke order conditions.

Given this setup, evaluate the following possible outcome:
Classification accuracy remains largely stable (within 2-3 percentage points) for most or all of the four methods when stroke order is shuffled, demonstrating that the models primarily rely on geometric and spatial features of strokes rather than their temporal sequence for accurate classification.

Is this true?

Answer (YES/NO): YES